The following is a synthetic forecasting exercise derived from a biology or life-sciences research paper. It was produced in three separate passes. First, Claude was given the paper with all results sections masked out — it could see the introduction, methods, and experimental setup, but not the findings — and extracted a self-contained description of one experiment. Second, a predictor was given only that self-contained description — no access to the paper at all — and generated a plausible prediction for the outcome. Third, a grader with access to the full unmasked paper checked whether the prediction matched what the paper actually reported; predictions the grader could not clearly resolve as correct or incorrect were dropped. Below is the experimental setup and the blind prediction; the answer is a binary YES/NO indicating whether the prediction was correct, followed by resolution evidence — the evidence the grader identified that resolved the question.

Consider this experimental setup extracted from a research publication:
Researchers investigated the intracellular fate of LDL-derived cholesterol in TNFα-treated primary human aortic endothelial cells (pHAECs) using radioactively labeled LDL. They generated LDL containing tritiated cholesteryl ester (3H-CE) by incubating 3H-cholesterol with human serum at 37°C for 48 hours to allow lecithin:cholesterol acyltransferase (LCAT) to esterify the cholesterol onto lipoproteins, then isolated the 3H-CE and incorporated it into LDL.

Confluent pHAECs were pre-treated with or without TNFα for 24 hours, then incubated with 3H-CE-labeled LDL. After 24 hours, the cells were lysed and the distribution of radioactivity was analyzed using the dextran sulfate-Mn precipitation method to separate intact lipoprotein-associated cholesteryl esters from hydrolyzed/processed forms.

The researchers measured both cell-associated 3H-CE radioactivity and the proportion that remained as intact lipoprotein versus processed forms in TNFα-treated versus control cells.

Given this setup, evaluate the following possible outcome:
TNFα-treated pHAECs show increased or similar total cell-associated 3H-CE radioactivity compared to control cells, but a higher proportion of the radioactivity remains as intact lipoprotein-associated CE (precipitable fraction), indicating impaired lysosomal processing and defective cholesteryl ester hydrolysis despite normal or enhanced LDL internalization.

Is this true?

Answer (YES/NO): NO